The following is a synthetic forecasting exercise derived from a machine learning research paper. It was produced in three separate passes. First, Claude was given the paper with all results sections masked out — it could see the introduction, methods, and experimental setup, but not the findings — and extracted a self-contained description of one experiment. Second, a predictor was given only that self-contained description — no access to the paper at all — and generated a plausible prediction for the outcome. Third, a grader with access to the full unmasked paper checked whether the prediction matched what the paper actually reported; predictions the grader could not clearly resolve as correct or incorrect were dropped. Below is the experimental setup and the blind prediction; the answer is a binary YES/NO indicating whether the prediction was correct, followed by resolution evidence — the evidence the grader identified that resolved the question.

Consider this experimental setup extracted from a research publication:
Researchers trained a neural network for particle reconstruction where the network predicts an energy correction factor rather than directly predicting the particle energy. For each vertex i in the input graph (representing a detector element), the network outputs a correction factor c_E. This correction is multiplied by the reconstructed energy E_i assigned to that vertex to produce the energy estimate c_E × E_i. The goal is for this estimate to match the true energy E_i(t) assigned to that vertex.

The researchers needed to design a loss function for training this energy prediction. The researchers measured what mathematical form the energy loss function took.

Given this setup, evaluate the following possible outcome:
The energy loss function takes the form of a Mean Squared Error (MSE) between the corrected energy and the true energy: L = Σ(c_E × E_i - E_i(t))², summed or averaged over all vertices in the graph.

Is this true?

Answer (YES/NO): NO